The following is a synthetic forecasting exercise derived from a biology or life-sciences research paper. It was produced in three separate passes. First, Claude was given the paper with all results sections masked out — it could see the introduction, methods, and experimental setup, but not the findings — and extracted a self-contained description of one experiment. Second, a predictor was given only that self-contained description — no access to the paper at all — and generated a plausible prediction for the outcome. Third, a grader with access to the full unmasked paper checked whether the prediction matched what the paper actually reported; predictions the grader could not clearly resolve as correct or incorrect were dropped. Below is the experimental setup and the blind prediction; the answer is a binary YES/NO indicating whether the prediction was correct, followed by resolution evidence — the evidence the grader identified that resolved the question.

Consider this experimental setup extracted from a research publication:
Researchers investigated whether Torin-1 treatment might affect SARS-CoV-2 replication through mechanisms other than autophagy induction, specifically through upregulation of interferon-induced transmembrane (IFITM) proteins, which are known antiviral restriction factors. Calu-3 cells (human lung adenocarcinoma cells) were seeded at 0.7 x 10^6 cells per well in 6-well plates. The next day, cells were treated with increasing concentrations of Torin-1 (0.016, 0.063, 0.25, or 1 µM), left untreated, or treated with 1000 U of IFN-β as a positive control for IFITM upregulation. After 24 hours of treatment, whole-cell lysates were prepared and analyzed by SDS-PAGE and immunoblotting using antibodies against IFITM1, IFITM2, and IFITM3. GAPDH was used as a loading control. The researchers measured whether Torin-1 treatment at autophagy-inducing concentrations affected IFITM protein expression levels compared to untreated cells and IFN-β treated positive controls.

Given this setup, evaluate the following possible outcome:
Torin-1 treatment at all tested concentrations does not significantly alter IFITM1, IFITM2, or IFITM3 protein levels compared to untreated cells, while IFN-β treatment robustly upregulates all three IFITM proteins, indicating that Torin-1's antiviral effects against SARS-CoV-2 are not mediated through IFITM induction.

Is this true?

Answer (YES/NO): YES